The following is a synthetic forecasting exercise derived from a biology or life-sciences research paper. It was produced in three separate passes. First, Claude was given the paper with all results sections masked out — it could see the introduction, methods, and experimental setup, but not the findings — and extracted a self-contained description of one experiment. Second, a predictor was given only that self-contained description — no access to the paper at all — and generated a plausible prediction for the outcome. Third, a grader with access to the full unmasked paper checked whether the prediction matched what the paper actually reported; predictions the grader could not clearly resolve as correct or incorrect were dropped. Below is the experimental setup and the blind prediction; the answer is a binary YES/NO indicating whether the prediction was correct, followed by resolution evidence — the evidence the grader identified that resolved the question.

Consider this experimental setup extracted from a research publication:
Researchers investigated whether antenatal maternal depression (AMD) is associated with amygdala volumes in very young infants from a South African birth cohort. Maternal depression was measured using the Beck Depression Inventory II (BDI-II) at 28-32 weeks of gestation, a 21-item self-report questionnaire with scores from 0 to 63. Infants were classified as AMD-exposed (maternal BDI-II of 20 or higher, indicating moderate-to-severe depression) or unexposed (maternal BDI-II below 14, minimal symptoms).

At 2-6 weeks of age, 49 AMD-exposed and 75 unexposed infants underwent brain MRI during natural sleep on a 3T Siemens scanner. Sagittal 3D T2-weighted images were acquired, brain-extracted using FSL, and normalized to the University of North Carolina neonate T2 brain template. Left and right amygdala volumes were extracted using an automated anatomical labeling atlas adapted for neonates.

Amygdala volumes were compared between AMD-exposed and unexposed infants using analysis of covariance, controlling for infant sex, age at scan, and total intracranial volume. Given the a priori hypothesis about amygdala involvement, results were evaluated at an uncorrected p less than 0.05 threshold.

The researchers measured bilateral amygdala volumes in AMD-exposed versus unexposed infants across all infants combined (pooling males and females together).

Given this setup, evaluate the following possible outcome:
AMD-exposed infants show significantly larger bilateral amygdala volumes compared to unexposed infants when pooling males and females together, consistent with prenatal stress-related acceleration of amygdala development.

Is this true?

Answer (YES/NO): NO